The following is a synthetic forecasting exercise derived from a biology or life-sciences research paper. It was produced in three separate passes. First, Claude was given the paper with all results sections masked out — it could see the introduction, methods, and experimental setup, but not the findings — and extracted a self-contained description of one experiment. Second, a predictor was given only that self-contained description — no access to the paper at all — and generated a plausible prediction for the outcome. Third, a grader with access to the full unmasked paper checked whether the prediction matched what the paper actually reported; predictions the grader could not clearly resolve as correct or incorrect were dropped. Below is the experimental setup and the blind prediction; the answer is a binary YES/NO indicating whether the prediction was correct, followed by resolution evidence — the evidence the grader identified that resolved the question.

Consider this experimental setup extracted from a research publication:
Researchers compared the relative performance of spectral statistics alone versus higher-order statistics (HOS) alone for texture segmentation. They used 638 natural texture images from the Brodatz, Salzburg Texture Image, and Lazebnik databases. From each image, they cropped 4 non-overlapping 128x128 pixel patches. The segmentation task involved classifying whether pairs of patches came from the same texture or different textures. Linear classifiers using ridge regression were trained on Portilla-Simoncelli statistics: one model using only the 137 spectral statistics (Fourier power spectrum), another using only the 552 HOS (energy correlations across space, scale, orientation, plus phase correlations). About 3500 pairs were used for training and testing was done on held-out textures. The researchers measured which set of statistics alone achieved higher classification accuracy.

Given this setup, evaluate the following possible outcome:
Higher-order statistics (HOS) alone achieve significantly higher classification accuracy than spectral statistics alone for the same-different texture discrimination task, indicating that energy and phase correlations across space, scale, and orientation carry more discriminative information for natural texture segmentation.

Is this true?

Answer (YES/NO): NO